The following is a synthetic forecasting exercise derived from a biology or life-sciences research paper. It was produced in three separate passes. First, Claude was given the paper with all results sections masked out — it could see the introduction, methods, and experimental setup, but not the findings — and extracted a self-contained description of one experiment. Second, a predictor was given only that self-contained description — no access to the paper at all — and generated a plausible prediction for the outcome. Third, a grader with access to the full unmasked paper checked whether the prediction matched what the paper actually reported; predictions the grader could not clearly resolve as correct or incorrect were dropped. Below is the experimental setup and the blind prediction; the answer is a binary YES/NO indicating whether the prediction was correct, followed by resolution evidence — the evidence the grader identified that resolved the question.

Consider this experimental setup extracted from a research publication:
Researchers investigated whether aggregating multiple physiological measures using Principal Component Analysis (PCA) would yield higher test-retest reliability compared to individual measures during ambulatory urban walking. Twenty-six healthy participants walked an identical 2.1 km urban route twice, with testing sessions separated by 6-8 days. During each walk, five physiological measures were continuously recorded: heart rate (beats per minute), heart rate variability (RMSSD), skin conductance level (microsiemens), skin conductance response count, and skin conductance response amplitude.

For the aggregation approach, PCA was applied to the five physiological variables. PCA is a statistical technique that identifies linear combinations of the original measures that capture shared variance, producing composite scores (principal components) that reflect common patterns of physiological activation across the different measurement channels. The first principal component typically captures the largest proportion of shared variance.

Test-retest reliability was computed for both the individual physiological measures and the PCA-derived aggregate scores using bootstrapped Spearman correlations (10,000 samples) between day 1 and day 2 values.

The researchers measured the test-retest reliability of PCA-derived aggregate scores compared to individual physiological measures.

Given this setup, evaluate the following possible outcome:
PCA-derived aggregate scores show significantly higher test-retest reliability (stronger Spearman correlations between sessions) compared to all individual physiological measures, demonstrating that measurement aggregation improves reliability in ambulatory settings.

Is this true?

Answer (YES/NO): NO